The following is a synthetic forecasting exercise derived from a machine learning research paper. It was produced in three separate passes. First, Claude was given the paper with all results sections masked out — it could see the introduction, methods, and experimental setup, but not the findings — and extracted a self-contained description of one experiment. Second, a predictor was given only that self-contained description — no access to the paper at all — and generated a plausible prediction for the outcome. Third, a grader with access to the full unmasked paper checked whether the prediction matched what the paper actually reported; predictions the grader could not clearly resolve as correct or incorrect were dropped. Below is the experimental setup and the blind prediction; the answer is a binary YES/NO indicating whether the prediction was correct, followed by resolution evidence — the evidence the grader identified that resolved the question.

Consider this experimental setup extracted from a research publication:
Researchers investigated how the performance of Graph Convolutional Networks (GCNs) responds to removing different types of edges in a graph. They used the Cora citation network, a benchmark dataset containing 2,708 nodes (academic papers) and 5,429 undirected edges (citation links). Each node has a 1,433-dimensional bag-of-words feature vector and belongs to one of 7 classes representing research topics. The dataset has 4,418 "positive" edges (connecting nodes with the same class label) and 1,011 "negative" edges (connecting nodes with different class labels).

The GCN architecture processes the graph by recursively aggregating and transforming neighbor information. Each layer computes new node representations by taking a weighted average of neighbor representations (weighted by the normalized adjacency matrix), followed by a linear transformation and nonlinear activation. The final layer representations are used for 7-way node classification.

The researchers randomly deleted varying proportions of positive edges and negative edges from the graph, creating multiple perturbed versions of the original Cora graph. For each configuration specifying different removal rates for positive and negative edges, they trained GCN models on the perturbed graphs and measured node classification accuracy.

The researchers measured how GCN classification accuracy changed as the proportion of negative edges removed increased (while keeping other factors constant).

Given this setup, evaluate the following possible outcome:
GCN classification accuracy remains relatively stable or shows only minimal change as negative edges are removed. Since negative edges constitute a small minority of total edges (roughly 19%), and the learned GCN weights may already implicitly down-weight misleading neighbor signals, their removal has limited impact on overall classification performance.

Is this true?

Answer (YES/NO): NO